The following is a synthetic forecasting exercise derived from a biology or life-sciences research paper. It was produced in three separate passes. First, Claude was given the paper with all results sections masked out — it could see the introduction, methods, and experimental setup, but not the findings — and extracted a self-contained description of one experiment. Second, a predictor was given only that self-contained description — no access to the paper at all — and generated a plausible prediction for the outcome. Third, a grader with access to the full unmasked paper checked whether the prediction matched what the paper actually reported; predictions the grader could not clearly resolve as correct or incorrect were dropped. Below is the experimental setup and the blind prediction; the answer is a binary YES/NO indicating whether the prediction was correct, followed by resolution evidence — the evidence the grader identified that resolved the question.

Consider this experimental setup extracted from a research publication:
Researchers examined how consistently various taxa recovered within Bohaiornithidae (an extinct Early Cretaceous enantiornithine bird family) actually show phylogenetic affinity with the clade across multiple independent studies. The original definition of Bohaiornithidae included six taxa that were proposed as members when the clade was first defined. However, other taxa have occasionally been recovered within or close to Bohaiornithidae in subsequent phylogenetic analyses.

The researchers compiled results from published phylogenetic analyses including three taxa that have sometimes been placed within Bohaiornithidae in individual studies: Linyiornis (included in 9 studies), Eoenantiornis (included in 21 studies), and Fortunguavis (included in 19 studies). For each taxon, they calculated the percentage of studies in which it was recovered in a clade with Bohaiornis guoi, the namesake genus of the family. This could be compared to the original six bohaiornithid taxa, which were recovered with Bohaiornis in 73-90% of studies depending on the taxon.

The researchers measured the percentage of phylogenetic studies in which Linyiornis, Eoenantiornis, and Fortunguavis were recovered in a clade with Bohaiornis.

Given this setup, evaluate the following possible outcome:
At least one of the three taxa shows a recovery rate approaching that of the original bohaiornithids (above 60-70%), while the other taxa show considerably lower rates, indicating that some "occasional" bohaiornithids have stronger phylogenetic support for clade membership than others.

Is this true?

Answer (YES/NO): NO